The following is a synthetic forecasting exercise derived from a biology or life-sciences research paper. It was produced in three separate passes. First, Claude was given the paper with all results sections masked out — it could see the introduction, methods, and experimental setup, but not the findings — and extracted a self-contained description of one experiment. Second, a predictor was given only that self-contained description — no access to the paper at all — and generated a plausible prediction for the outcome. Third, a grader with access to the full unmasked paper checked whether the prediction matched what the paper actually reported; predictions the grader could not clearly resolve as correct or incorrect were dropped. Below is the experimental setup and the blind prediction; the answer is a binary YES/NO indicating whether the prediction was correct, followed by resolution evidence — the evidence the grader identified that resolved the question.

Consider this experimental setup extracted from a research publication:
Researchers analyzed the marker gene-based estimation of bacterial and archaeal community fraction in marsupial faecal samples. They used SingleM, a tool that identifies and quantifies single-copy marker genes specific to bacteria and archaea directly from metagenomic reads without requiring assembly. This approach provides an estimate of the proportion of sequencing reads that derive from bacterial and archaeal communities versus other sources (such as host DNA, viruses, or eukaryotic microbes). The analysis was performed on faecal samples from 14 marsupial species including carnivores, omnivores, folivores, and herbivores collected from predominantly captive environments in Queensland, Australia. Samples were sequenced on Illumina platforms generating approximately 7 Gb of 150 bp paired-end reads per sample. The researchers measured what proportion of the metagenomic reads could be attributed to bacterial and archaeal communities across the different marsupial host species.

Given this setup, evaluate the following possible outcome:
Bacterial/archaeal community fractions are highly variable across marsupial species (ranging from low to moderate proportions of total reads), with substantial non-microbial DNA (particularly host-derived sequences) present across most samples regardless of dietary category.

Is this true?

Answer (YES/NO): NO